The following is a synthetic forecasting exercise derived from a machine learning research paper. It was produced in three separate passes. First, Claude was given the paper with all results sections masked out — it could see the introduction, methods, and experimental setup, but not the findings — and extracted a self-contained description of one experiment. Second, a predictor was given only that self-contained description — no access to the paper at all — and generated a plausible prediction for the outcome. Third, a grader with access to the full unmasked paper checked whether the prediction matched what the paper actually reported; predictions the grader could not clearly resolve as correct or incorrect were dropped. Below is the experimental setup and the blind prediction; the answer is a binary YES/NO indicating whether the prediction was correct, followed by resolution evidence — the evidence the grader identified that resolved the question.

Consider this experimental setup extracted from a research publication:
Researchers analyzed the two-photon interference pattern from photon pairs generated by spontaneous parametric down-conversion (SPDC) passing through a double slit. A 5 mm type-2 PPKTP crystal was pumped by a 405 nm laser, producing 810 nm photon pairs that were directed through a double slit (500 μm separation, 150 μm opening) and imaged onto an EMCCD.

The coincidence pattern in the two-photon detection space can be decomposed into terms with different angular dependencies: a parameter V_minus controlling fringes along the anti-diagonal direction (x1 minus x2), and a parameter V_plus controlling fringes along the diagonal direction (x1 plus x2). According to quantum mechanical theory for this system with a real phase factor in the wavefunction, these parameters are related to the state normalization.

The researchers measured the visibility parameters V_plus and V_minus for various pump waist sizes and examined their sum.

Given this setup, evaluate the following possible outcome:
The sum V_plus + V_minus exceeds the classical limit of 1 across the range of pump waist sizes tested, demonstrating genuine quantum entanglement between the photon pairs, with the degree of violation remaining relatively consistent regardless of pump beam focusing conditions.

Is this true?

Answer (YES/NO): NO